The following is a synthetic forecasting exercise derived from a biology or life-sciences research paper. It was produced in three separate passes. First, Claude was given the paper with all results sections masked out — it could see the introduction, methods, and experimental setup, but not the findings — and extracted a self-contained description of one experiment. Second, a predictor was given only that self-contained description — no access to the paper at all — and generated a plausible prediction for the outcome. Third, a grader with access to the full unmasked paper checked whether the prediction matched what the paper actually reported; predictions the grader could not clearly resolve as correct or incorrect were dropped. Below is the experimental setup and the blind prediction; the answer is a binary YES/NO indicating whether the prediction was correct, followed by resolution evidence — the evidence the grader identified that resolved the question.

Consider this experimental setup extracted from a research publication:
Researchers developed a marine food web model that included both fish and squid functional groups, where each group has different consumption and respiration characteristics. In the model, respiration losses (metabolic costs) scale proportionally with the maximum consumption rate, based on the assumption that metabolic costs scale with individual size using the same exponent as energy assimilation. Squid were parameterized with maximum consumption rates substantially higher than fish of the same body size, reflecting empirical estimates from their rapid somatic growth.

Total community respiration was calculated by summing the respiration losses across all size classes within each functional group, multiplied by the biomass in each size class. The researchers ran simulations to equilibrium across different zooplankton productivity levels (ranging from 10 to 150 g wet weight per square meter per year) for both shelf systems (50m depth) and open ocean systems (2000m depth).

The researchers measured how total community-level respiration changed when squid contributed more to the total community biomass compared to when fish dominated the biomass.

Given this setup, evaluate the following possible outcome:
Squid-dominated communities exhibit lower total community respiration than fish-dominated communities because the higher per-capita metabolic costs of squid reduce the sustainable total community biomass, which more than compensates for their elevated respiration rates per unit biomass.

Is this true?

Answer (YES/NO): NO